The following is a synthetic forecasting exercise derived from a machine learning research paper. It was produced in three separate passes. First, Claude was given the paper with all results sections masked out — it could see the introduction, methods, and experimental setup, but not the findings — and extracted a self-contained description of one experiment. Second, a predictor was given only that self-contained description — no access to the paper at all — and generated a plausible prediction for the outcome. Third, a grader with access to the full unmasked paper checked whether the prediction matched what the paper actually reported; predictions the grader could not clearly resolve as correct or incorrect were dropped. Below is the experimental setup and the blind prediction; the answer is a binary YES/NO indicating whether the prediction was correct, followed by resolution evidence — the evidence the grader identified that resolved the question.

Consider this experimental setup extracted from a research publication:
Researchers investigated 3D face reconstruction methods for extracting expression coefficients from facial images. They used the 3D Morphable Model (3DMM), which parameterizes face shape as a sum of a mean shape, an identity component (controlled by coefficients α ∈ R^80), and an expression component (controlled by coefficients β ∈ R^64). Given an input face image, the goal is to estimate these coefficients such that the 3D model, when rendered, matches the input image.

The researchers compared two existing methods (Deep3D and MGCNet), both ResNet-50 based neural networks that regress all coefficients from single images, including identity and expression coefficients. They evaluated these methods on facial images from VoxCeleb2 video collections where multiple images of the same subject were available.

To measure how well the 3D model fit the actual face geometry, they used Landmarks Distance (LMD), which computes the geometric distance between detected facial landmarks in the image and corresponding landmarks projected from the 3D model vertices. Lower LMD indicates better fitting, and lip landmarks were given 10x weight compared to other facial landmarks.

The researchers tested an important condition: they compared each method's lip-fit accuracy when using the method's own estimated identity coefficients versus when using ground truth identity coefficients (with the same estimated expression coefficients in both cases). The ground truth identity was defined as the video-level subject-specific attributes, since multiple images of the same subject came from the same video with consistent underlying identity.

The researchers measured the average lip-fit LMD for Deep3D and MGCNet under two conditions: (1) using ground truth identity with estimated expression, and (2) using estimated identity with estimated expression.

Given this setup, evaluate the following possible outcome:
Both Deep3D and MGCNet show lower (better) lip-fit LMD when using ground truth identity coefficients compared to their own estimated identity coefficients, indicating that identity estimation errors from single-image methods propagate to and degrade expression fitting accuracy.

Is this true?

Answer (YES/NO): NO